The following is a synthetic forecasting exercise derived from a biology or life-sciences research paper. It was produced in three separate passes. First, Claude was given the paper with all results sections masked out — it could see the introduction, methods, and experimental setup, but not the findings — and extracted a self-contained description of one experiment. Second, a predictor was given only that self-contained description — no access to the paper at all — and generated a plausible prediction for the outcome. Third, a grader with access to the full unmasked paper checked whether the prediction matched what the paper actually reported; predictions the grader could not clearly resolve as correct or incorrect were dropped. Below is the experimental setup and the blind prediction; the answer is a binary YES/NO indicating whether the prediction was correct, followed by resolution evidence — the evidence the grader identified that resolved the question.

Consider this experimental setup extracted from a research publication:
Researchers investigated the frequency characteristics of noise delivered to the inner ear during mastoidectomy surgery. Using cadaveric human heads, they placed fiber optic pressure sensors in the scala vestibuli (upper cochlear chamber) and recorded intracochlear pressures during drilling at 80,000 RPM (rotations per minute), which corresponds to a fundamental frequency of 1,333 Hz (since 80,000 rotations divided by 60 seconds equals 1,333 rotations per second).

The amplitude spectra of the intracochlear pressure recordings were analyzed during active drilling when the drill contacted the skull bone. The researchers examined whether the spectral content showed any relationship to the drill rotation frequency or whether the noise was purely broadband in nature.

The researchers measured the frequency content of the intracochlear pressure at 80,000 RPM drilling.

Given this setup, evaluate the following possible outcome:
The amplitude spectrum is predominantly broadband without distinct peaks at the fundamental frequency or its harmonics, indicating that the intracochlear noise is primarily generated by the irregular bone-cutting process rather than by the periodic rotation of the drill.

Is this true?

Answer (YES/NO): NO